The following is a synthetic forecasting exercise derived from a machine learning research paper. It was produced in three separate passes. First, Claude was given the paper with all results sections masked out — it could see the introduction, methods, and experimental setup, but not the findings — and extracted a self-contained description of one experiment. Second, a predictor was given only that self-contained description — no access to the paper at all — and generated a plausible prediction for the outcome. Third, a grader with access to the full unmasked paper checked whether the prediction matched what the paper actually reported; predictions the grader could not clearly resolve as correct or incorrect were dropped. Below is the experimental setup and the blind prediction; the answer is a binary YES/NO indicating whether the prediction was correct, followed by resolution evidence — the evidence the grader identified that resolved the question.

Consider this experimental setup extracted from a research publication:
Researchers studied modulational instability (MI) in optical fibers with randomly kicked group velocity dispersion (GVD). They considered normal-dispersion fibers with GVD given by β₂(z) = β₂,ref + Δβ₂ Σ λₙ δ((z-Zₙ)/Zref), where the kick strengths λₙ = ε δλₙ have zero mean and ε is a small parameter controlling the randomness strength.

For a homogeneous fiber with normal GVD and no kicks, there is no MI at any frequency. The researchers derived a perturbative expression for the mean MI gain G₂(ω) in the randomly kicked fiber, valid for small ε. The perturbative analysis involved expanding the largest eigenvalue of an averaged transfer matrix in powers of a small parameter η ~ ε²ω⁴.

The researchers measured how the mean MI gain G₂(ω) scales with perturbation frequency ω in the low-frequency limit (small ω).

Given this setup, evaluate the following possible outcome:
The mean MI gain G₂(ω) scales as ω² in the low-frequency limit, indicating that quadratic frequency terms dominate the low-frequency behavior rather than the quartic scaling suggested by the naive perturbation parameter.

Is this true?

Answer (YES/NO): YES